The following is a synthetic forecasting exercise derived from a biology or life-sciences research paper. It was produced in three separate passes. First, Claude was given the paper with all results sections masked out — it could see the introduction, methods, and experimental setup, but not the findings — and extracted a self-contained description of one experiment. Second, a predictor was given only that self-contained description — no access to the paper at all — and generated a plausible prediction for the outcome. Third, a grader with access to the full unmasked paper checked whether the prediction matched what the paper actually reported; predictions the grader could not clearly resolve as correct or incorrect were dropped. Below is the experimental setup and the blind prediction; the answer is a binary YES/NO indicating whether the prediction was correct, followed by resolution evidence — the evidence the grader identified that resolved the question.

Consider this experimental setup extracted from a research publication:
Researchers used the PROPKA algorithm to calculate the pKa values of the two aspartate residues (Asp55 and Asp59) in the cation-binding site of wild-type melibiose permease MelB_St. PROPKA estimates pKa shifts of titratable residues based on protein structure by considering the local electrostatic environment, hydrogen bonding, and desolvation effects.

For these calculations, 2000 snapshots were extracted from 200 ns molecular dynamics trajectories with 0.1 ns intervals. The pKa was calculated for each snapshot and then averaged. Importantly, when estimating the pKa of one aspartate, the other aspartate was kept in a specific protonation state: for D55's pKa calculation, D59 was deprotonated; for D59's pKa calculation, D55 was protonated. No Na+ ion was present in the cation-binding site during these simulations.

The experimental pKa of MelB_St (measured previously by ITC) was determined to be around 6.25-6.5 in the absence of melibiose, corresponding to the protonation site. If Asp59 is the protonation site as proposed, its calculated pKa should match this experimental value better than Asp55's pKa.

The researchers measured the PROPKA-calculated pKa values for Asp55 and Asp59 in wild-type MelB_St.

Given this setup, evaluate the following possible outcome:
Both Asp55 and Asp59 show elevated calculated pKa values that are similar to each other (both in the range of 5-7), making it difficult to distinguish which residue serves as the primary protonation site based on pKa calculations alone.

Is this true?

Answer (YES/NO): NO